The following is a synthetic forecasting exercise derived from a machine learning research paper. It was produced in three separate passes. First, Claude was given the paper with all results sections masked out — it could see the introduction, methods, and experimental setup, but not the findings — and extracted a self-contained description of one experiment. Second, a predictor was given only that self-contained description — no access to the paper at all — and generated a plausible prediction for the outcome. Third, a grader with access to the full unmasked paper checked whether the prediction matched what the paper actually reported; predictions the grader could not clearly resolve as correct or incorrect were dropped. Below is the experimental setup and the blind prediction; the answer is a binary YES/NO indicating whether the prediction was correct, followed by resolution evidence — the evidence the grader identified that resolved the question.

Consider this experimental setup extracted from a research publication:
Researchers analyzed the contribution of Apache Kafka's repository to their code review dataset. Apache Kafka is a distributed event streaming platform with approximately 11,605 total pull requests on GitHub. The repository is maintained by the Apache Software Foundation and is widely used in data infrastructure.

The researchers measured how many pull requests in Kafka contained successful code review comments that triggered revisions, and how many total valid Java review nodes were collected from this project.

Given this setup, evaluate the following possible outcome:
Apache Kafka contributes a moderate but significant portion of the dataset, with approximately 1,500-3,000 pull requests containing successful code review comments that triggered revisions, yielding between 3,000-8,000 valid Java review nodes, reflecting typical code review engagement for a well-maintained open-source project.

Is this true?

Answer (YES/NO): NO